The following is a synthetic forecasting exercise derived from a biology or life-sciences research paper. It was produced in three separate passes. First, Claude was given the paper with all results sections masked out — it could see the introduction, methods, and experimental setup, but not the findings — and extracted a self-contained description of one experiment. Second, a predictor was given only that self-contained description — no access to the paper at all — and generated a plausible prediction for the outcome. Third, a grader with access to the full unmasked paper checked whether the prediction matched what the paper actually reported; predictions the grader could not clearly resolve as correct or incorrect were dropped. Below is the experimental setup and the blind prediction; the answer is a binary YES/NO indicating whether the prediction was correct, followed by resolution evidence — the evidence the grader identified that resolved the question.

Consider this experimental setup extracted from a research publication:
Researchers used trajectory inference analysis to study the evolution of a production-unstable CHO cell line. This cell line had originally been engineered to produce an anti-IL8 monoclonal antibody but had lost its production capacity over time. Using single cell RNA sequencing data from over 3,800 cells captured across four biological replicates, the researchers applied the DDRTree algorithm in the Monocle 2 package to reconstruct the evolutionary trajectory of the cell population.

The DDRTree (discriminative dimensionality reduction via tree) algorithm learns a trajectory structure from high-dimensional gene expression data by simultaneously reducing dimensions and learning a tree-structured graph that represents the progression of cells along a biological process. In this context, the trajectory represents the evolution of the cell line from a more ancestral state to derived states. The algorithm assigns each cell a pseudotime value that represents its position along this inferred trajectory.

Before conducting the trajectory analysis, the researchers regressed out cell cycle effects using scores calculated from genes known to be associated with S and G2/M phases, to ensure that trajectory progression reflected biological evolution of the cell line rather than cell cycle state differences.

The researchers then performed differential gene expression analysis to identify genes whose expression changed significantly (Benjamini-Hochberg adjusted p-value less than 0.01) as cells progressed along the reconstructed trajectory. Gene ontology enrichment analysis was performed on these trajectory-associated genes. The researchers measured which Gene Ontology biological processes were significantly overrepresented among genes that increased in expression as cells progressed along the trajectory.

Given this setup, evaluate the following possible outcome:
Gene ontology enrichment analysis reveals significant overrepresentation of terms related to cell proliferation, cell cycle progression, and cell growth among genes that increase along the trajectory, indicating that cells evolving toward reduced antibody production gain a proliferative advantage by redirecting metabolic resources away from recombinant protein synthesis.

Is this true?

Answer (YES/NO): NO